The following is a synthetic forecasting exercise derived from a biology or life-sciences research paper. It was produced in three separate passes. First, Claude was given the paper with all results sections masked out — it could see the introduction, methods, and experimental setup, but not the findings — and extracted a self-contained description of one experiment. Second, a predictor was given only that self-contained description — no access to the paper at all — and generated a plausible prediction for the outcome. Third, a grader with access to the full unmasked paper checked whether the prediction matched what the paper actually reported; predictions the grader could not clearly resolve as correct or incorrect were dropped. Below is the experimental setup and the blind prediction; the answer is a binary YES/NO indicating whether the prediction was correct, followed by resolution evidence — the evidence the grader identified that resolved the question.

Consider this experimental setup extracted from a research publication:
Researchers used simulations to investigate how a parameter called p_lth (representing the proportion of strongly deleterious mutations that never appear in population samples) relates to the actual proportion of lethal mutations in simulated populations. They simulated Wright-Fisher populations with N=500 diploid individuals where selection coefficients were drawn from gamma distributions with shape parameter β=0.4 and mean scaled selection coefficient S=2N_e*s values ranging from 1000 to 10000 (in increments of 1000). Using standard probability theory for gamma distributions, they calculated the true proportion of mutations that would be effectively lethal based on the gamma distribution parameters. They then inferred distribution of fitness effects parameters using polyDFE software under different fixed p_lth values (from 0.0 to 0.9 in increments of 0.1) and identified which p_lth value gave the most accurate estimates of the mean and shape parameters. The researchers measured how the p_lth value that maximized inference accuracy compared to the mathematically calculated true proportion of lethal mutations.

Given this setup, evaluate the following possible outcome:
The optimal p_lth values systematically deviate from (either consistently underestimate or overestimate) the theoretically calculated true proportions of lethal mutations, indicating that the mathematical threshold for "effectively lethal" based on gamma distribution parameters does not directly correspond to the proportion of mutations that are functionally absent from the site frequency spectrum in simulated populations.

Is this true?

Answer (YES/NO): YES